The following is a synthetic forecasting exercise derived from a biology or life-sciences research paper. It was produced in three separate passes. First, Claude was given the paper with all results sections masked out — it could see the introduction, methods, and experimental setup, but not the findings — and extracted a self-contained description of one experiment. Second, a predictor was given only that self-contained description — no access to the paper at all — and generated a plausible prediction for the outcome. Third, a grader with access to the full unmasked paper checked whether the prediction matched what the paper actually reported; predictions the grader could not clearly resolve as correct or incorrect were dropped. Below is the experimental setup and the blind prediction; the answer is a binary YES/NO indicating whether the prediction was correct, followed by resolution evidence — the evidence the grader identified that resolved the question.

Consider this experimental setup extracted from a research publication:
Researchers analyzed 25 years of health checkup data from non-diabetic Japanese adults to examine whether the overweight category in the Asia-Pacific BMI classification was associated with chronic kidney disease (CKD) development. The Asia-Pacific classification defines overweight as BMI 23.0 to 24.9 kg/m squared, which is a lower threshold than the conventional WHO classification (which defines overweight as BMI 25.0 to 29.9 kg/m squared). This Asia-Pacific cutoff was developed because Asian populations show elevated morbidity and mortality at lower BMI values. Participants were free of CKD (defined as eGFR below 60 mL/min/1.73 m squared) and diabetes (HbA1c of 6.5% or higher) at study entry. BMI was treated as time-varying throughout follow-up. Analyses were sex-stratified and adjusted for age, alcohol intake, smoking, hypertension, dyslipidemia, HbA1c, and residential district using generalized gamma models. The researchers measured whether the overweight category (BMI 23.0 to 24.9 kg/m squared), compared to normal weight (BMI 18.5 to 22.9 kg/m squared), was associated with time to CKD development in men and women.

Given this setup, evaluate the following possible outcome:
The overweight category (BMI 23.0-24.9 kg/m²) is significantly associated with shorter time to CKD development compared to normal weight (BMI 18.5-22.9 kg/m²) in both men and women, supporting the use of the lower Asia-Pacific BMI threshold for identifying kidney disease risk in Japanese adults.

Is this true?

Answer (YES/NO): NO